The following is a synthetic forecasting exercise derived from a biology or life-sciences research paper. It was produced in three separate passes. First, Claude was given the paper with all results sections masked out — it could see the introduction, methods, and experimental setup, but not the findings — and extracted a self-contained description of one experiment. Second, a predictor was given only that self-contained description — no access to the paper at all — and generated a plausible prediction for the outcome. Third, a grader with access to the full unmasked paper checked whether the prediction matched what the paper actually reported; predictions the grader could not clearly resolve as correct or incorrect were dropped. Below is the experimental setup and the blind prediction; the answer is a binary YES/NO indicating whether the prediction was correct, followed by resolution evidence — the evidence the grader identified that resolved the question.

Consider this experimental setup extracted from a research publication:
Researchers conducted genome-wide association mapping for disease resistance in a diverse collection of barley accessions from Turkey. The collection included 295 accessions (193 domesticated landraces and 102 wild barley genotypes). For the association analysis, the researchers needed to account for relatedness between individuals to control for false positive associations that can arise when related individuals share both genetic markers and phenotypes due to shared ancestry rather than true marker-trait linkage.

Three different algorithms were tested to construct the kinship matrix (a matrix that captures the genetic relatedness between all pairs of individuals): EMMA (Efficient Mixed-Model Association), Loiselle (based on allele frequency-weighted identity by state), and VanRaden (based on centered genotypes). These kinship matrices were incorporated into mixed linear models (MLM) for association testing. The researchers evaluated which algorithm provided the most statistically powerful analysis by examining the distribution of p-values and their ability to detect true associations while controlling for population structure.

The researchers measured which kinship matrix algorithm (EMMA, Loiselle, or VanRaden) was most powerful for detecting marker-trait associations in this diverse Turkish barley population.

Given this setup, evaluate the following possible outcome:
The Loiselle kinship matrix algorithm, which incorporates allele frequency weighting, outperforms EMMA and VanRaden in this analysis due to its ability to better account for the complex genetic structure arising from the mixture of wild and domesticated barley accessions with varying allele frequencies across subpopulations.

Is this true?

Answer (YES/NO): NO